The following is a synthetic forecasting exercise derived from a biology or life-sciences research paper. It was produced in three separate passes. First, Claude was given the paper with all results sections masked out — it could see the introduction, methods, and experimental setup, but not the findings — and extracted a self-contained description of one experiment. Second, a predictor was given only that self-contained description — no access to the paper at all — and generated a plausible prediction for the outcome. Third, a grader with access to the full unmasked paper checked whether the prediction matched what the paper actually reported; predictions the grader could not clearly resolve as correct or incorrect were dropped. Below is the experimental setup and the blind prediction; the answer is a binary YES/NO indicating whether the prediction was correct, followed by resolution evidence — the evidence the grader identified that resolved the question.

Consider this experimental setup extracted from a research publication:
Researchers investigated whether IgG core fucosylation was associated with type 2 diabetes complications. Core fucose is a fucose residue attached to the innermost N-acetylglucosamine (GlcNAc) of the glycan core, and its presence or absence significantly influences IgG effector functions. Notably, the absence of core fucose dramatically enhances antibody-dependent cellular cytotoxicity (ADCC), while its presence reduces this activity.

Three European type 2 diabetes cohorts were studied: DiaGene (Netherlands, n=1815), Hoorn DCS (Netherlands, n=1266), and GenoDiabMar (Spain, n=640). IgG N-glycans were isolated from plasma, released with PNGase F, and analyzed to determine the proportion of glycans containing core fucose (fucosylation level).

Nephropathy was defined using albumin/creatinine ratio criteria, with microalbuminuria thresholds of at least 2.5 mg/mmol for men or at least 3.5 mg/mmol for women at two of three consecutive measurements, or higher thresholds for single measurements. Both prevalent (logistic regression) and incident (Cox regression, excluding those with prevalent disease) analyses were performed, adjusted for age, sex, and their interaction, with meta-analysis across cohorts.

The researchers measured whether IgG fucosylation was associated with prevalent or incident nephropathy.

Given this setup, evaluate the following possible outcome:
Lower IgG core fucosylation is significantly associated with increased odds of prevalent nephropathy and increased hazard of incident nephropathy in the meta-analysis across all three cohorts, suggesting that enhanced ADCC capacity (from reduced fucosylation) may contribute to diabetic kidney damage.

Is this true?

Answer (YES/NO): NO